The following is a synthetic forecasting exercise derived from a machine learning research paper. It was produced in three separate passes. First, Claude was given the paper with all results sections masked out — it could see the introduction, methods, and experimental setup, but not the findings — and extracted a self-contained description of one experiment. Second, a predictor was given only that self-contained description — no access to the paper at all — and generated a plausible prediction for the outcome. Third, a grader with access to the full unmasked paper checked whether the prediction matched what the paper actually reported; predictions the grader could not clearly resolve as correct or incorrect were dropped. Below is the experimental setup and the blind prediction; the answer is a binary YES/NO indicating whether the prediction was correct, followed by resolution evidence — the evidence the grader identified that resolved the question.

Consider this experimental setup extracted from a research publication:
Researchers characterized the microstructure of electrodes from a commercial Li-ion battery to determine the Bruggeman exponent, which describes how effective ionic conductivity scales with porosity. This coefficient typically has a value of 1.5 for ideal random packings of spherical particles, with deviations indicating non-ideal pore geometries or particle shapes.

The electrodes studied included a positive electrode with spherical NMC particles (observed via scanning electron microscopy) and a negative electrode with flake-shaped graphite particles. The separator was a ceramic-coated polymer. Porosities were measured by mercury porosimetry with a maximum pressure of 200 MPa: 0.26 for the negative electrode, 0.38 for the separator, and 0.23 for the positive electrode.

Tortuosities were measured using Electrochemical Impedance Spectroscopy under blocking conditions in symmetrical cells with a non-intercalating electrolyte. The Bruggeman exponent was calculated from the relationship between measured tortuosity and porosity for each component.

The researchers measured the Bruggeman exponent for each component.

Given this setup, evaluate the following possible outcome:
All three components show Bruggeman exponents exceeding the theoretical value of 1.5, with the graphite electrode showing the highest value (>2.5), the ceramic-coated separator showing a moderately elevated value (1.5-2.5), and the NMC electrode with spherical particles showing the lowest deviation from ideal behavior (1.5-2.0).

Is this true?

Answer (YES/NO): NO